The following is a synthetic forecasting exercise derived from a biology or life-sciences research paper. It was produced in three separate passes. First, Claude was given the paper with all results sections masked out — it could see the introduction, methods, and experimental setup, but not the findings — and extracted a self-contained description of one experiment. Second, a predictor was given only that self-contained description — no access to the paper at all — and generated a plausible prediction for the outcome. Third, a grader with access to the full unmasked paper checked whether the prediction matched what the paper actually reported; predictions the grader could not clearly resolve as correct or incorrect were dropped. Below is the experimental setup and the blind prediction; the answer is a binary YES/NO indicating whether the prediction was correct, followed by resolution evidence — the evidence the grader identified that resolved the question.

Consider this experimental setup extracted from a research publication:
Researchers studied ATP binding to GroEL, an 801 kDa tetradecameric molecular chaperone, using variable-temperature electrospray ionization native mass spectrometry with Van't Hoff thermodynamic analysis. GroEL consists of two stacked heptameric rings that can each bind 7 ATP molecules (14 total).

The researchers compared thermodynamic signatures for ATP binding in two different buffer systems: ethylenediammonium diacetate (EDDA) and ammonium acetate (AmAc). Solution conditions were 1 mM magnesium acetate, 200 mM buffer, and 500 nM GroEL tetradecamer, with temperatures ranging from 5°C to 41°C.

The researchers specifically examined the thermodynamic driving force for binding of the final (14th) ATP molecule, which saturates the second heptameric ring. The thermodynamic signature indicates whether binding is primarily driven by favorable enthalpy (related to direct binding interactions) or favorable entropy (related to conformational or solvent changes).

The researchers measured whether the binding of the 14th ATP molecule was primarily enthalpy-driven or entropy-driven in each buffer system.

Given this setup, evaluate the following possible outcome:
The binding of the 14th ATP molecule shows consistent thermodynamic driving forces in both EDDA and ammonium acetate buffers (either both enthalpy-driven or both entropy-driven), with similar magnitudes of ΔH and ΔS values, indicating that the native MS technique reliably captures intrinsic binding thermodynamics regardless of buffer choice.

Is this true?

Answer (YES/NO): NO